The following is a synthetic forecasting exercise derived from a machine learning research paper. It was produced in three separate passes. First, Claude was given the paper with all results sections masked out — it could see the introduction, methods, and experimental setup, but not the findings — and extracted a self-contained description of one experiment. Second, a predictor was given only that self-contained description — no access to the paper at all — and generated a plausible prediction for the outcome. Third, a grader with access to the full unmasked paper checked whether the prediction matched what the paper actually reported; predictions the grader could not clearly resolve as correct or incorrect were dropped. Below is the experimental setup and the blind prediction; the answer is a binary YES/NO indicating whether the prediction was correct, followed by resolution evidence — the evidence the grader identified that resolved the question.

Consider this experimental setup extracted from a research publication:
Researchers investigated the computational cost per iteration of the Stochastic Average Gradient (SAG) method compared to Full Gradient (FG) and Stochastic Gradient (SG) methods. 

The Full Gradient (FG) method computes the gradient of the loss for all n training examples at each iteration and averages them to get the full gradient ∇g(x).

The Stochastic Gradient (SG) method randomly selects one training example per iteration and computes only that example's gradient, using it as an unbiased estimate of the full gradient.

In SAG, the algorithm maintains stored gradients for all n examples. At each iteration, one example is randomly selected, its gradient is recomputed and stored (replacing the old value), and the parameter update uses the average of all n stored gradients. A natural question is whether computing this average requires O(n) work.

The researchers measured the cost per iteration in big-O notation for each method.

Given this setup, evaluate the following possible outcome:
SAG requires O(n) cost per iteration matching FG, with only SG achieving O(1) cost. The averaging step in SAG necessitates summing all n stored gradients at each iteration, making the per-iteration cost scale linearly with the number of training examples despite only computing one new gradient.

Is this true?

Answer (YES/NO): NO